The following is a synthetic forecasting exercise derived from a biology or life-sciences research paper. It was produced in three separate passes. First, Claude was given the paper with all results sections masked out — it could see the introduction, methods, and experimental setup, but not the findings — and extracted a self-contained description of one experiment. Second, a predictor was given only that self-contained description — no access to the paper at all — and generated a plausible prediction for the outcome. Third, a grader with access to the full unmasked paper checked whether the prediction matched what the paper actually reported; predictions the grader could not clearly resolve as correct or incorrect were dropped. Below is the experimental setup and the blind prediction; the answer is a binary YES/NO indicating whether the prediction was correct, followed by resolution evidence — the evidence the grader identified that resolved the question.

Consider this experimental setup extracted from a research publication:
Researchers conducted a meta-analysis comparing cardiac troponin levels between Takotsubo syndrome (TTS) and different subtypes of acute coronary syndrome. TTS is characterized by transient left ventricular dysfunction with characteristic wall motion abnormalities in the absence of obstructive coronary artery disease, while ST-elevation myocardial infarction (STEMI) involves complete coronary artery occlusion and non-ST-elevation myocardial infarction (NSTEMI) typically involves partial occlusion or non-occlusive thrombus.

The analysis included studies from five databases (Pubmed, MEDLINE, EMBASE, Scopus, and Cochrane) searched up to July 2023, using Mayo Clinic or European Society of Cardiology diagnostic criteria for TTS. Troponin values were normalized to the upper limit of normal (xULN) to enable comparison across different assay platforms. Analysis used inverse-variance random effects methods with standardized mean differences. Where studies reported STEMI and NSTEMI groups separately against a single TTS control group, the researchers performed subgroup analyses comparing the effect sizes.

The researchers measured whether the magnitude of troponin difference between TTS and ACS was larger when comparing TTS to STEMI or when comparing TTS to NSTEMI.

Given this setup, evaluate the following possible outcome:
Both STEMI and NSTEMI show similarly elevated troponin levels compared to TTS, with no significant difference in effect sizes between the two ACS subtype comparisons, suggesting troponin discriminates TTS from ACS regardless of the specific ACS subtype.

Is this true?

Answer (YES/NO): NO